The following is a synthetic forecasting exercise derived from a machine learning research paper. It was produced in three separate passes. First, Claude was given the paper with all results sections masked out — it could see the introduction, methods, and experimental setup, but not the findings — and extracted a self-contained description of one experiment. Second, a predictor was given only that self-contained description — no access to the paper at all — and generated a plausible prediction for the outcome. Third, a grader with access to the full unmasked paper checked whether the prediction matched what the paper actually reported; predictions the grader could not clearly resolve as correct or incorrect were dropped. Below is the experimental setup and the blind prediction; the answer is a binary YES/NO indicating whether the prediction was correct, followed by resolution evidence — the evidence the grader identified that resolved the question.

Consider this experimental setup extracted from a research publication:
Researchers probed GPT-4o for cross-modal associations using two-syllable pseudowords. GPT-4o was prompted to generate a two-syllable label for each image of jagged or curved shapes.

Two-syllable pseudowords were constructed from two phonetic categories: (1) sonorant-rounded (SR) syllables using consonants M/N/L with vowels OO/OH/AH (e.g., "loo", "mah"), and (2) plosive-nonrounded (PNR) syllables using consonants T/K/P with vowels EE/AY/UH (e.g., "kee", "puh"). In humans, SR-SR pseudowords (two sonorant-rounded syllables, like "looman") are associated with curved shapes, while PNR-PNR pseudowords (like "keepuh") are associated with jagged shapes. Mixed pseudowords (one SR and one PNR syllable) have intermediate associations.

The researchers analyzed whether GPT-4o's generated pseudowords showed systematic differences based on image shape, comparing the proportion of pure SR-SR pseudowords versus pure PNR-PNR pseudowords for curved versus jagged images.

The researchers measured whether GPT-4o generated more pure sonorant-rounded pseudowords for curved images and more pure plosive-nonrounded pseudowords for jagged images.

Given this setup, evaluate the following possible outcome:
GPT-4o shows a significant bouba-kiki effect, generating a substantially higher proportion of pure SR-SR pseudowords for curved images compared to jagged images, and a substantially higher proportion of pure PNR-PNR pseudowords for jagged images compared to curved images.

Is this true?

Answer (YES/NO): NO